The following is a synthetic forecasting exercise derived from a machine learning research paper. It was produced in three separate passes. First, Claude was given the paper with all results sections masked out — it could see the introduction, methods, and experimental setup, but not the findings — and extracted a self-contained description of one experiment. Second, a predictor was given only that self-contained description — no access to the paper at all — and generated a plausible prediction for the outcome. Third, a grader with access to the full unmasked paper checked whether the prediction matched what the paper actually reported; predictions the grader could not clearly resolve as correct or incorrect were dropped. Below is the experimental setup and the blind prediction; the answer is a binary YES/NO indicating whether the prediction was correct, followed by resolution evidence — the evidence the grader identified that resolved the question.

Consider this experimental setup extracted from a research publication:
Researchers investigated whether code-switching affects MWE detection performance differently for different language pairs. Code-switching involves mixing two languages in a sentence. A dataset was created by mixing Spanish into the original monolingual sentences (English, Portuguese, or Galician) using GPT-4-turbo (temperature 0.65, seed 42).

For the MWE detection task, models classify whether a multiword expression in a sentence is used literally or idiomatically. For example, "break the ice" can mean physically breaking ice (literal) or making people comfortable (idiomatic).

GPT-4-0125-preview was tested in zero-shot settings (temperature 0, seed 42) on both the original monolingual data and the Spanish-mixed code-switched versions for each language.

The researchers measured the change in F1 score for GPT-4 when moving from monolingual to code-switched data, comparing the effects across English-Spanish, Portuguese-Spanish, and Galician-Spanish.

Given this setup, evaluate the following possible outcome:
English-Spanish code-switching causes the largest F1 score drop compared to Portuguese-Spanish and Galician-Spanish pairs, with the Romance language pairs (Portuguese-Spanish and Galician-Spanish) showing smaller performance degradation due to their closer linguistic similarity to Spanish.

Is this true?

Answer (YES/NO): NO